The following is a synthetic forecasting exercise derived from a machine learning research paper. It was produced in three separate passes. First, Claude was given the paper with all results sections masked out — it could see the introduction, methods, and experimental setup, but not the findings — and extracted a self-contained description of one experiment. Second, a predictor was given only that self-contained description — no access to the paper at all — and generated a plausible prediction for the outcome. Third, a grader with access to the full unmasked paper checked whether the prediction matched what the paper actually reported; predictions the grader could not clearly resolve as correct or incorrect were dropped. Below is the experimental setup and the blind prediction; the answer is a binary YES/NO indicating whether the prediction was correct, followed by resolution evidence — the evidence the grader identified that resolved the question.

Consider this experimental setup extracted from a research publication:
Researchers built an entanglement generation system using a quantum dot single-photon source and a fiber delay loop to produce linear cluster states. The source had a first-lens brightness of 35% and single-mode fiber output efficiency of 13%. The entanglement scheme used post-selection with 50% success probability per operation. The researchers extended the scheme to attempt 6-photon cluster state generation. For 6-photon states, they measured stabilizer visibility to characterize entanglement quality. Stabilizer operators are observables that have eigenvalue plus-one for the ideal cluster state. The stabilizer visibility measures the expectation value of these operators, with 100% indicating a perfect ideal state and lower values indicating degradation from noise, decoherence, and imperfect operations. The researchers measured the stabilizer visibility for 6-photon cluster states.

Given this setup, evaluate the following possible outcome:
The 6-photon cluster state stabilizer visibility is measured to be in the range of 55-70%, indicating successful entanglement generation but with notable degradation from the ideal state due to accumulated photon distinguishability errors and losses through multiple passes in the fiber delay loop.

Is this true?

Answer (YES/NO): NO